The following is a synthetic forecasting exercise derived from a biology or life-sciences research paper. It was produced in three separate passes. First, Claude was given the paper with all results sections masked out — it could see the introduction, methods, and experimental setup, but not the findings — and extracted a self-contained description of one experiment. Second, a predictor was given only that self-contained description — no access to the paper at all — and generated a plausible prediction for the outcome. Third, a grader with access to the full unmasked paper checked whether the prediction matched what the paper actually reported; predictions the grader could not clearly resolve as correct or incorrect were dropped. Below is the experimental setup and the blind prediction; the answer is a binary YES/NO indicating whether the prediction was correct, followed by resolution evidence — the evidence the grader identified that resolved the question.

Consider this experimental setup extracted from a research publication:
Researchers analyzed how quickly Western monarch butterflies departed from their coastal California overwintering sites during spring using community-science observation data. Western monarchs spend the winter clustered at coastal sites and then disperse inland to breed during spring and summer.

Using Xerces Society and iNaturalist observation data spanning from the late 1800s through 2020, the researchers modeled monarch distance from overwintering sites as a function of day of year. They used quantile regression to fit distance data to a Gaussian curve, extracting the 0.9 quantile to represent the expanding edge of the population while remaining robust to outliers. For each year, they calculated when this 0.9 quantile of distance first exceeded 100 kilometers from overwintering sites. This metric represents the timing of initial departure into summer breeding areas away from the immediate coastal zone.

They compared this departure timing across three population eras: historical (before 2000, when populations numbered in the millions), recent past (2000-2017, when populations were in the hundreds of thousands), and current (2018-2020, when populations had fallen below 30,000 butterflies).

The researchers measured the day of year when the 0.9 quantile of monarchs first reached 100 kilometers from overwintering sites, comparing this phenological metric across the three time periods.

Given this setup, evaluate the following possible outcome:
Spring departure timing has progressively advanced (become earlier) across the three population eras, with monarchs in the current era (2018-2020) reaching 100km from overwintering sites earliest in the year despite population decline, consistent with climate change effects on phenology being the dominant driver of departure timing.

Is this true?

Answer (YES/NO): NO